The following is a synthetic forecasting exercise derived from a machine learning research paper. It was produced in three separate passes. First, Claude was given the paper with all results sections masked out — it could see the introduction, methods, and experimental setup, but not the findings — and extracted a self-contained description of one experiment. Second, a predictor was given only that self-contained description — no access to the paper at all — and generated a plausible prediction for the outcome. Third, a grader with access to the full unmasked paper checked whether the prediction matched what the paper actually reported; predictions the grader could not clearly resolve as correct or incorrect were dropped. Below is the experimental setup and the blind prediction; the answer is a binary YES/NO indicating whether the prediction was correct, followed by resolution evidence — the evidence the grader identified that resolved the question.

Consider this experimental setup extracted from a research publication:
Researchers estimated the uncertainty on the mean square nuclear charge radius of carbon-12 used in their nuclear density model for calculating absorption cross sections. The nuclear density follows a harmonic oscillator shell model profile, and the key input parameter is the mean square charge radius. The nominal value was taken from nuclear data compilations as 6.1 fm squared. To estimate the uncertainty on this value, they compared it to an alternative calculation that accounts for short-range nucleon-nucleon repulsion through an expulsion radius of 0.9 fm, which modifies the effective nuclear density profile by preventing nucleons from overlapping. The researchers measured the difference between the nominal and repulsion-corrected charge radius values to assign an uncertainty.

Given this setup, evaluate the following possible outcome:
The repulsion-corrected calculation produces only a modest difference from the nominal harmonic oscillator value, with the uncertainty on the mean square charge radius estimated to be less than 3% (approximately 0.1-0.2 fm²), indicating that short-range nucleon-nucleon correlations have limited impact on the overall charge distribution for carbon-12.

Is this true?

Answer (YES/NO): NO